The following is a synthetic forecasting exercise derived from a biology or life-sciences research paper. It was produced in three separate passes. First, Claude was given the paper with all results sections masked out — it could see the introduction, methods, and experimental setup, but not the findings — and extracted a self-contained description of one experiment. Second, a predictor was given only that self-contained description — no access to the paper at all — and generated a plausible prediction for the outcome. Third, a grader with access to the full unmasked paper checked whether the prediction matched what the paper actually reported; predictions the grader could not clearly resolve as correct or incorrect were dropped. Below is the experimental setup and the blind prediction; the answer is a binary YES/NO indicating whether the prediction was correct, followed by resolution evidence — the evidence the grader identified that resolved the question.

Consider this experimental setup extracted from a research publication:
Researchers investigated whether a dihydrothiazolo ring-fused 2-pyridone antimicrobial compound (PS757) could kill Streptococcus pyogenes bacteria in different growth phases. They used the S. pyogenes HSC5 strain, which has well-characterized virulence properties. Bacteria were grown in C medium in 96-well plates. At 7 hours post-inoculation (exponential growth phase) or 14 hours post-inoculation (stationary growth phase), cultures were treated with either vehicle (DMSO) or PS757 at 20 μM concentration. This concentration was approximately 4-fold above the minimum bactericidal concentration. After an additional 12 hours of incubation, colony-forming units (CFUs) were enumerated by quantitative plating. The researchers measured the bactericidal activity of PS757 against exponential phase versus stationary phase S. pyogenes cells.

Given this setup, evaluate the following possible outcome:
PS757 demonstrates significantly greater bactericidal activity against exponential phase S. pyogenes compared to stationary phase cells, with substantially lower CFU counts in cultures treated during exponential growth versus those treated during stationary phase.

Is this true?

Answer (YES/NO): NO